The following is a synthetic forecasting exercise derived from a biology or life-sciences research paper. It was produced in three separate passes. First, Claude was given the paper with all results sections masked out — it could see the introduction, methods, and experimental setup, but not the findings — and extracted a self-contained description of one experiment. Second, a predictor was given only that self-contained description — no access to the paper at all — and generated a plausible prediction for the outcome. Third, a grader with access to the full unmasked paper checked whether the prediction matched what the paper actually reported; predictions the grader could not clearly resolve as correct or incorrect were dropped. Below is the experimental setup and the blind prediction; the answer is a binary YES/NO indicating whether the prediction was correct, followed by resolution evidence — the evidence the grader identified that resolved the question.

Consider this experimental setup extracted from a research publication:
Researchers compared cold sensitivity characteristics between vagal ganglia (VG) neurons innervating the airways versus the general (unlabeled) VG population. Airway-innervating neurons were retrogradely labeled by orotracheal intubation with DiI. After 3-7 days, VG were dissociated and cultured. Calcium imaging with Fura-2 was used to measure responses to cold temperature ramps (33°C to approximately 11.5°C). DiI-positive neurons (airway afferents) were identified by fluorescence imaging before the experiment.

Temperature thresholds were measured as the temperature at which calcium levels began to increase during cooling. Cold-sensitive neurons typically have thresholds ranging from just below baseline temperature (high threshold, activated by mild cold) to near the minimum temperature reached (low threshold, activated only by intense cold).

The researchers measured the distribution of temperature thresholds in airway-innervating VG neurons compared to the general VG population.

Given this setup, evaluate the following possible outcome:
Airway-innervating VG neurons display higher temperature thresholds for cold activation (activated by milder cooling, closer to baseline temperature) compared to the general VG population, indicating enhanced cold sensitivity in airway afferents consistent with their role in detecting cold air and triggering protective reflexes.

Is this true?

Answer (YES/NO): NO